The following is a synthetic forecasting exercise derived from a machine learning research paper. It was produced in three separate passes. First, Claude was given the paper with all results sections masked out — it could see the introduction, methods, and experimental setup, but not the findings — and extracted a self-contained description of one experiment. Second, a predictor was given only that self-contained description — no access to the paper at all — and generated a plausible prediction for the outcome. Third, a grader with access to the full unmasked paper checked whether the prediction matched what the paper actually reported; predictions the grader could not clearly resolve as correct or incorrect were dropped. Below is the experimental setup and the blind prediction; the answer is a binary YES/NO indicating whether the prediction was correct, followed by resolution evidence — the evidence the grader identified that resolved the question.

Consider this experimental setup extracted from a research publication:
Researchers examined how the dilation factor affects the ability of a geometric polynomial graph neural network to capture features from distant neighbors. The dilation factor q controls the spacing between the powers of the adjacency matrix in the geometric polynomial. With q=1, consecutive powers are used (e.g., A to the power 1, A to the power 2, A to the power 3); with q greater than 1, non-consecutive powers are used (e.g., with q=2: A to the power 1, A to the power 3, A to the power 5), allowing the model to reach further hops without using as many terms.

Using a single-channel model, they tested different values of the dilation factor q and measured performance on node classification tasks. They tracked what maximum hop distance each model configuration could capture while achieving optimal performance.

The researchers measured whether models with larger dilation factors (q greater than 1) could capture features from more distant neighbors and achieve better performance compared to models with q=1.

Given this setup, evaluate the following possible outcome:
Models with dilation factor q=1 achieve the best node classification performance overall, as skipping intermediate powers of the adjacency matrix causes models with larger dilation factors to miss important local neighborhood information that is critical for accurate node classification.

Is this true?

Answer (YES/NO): NO